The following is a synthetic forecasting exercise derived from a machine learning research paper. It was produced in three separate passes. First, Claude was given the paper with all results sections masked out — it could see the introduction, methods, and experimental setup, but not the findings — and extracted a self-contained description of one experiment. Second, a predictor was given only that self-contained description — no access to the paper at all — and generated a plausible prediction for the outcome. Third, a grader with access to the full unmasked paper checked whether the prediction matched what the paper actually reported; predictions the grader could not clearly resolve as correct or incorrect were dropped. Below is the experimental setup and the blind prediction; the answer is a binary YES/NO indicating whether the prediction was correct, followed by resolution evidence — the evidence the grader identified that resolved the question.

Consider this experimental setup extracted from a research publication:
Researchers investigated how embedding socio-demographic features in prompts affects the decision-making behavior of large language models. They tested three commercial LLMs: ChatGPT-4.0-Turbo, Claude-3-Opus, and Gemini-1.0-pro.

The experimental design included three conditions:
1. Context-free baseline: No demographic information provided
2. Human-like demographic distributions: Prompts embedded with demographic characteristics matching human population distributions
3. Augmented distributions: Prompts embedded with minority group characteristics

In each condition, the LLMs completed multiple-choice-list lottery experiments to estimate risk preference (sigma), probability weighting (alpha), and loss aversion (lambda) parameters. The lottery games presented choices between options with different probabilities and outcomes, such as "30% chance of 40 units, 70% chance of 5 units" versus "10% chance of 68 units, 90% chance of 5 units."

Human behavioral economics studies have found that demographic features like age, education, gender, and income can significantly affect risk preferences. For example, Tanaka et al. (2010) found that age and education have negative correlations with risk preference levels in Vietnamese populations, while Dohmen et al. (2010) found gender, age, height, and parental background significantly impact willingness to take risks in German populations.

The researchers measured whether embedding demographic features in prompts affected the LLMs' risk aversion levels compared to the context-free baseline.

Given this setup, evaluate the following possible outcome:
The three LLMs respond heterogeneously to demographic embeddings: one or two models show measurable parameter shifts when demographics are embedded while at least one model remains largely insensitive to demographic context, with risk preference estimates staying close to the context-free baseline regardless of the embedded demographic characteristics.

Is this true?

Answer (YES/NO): NO